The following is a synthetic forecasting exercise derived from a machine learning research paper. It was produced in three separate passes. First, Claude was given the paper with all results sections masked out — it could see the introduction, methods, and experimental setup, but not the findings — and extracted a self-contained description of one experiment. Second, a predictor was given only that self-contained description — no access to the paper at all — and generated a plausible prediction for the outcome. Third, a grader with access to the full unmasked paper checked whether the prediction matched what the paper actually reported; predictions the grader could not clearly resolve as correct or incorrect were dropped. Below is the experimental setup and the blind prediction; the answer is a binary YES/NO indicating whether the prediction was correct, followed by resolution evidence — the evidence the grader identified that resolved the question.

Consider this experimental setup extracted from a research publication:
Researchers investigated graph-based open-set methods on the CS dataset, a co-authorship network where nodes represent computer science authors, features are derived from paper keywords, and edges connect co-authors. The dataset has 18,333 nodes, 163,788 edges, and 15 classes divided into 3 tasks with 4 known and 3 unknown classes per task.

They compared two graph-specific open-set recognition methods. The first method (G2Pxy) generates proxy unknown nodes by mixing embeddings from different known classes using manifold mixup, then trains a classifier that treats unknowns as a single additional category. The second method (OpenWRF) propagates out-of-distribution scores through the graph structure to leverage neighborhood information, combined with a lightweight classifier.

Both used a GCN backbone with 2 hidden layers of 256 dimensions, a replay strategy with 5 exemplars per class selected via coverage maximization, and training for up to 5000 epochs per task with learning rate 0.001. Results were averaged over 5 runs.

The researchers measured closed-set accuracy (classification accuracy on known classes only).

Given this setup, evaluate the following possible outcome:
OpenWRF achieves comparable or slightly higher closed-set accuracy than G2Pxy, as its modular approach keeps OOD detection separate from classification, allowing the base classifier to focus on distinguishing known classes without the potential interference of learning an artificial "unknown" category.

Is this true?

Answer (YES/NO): YES